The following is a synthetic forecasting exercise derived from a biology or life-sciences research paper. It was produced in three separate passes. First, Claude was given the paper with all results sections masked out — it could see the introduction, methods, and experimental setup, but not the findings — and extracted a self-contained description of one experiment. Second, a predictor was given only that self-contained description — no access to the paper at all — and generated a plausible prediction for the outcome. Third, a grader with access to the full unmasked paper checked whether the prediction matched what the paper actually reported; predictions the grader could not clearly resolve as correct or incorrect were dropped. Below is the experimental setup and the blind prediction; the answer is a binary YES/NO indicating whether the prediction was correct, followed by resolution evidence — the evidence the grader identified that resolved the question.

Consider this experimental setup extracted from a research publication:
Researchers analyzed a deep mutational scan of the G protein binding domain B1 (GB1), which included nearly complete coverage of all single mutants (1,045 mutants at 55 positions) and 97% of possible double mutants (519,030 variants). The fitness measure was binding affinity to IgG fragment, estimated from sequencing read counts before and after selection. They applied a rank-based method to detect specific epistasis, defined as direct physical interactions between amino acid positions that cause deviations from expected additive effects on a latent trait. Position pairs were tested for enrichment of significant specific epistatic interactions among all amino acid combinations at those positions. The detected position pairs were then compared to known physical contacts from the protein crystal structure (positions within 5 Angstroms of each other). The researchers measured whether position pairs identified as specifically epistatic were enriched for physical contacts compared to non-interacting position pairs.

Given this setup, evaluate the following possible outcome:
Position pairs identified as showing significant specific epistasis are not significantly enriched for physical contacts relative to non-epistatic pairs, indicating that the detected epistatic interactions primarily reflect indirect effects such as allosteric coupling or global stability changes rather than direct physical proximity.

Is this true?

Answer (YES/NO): NO